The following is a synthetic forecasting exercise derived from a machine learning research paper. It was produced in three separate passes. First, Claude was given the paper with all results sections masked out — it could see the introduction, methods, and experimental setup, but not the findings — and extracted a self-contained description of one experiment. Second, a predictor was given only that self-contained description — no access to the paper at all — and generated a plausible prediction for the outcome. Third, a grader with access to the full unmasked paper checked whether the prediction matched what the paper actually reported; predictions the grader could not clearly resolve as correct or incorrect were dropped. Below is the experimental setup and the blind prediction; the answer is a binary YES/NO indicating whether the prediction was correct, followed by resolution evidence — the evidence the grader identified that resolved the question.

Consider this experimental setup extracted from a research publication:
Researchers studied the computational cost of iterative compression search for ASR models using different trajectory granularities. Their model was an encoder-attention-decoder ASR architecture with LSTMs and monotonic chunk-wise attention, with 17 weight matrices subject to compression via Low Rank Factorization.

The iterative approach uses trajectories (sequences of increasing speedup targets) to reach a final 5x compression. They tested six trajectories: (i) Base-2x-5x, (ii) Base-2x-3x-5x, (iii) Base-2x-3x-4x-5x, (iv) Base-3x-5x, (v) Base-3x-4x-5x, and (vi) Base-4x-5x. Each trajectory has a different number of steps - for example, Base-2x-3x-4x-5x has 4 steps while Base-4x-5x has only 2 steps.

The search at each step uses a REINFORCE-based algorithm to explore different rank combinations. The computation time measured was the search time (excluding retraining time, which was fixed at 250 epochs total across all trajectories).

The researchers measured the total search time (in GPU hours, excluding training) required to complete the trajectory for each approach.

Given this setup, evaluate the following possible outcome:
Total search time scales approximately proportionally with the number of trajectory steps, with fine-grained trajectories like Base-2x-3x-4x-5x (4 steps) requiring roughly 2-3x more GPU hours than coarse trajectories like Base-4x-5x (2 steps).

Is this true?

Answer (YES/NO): NO